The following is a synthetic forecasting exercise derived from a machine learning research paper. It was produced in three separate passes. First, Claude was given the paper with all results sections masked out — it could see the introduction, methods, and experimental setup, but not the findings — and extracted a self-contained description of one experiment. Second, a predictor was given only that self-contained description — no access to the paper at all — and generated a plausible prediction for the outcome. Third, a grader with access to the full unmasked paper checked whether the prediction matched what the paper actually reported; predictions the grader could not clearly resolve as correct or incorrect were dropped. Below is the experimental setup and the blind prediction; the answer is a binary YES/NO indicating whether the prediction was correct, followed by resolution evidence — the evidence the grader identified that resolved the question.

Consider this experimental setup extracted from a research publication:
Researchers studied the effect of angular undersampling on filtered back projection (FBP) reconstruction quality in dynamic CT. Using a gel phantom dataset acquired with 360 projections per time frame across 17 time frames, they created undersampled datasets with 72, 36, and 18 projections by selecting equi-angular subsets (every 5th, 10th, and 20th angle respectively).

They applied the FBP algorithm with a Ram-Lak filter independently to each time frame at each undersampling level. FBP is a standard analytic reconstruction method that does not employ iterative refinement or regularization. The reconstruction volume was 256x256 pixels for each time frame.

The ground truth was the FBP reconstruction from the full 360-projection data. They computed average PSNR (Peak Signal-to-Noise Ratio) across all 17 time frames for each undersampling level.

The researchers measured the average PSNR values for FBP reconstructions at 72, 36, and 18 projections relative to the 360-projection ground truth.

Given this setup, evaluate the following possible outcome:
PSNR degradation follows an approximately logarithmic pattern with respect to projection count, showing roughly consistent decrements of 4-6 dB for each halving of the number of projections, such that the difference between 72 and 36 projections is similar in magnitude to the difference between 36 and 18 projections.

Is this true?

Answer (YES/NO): NO